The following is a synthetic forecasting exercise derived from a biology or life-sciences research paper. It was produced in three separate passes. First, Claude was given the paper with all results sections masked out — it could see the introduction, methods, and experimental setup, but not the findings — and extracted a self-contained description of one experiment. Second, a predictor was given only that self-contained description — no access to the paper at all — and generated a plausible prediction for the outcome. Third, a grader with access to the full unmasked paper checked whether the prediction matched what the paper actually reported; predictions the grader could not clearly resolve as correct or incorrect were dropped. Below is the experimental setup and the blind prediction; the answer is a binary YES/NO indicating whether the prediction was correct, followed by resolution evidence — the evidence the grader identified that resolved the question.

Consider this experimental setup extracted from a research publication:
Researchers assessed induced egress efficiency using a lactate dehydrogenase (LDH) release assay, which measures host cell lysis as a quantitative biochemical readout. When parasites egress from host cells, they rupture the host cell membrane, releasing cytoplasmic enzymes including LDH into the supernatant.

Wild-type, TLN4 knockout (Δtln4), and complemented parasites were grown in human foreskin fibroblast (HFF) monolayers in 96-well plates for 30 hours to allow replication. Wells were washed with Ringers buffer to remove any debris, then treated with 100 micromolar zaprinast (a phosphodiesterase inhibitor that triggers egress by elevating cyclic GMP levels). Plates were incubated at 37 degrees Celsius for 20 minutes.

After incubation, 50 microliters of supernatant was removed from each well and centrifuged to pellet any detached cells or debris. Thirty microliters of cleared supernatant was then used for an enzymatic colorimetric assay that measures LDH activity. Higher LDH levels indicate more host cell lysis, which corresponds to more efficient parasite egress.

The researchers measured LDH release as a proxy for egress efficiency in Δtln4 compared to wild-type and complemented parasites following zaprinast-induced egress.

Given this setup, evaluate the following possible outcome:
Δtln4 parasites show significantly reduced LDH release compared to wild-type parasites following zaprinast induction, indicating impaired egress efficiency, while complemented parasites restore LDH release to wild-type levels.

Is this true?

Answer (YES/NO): NO